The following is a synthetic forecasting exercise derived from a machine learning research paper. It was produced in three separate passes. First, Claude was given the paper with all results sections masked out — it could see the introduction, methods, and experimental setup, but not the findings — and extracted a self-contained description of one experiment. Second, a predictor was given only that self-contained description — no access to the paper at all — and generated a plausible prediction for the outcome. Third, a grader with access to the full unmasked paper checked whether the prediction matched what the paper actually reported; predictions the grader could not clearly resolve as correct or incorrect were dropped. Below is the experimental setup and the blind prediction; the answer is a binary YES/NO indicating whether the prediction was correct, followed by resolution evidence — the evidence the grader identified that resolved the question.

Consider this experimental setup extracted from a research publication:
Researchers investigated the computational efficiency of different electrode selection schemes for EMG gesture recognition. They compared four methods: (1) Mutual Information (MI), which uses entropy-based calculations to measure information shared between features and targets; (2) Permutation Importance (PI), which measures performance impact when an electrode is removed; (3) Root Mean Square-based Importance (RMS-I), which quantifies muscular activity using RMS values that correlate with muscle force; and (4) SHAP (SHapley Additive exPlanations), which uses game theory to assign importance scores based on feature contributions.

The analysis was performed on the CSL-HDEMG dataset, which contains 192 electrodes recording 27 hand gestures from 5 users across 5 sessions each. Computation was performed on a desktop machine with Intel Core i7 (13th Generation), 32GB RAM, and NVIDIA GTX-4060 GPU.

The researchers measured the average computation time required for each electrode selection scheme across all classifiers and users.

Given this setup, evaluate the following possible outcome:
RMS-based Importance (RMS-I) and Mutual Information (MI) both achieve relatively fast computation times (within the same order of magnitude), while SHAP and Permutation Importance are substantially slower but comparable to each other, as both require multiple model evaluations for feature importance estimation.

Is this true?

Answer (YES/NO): NO